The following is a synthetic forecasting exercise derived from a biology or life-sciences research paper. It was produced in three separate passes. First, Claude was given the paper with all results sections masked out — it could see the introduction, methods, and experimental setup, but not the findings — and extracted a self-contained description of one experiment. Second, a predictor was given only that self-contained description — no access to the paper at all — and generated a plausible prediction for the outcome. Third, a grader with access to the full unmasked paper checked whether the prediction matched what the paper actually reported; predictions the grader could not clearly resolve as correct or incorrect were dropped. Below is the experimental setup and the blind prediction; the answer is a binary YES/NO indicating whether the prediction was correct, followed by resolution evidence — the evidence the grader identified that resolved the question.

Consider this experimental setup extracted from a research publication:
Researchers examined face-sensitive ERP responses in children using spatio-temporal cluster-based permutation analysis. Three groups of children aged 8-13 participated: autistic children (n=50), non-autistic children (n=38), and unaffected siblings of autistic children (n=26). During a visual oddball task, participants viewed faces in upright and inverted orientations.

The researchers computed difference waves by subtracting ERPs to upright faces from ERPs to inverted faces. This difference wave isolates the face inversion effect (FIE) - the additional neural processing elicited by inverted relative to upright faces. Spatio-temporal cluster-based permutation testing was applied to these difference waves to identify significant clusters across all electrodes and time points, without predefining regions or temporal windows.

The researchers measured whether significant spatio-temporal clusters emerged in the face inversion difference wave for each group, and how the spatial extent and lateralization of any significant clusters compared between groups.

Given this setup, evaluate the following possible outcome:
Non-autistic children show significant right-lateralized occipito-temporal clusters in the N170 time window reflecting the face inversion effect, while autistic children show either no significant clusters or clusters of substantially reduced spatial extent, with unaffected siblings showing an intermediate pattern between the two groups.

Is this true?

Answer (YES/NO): NO